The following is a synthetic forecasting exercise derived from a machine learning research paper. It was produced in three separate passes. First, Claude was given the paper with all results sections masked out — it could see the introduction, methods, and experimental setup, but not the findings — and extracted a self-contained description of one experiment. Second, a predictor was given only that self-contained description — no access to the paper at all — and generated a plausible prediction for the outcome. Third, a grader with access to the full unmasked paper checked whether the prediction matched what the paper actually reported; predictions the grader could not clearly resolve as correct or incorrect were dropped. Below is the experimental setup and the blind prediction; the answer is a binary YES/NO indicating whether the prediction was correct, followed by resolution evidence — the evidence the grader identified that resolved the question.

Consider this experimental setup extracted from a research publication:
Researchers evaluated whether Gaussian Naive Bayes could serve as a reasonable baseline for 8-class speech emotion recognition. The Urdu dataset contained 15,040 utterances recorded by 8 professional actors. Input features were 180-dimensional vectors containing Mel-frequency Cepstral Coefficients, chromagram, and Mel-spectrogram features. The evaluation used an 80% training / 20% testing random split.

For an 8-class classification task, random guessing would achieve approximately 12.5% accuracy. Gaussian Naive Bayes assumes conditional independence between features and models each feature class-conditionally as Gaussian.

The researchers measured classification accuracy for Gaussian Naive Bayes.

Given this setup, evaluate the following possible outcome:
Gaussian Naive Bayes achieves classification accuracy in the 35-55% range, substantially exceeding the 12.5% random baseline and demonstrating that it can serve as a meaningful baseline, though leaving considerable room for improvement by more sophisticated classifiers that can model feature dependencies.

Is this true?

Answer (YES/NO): YES